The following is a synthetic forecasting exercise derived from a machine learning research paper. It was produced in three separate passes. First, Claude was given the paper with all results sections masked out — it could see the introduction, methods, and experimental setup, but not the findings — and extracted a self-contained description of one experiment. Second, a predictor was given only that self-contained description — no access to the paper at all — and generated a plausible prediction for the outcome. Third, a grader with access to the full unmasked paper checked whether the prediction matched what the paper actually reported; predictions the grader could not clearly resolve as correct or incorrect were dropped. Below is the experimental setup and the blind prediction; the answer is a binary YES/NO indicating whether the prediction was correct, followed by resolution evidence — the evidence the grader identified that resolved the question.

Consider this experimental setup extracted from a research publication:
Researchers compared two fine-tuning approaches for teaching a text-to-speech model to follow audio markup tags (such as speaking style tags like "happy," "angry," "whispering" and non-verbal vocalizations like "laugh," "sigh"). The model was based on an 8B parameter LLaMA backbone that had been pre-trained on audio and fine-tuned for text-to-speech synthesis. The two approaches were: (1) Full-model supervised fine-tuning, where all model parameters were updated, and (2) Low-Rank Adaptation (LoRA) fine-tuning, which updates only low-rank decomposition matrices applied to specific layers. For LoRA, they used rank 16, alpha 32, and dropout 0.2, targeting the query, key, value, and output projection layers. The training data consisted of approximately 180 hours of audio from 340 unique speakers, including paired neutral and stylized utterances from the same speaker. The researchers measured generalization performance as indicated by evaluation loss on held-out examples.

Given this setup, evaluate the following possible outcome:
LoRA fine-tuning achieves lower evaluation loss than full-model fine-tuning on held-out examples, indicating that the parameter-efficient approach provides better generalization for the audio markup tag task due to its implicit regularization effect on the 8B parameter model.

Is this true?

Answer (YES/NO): YES